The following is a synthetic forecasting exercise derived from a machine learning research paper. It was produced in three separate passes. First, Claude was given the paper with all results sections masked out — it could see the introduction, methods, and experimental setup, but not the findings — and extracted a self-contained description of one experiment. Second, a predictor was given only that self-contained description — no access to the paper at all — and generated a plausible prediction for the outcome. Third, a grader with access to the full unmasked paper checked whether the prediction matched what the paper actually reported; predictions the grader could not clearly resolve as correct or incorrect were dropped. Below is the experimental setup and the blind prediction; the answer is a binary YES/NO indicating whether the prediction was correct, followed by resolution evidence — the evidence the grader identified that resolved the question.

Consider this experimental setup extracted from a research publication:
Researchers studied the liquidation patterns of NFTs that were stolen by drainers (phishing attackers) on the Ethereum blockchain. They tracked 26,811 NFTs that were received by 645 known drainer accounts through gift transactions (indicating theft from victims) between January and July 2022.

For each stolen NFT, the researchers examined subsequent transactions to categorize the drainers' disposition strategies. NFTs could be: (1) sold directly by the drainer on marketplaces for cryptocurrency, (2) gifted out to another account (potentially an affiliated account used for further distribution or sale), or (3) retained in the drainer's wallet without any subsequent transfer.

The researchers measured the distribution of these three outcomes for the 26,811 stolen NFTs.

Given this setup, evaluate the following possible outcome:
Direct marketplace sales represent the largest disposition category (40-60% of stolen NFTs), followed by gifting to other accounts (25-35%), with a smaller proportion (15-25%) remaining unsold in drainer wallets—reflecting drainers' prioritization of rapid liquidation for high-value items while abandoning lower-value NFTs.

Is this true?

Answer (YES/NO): NO